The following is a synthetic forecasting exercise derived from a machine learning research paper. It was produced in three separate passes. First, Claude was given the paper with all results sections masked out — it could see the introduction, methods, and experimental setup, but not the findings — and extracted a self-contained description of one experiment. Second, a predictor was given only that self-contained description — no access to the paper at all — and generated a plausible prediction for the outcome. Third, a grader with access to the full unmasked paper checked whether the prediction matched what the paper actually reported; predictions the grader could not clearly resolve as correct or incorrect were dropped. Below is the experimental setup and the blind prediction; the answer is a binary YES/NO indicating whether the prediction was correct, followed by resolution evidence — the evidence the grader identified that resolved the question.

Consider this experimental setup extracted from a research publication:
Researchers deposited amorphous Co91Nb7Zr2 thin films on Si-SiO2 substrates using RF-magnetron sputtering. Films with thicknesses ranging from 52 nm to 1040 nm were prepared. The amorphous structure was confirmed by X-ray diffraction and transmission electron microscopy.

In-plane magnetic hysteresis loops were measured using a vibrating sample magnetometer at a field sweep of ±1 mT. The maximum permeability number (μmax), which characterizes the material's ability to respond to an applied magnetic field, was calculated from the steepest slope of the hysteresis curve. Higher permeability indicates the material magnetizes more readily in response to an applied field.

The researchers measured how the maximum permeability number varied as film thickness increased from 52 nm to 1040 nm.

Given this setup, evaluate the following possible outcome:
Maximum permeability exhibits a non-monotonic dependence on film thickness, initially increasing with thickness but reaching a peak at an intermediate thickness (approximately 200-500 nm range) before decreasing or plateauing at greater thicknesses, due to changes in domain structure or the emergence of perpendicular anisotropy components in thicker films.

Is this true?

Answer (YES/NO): NO